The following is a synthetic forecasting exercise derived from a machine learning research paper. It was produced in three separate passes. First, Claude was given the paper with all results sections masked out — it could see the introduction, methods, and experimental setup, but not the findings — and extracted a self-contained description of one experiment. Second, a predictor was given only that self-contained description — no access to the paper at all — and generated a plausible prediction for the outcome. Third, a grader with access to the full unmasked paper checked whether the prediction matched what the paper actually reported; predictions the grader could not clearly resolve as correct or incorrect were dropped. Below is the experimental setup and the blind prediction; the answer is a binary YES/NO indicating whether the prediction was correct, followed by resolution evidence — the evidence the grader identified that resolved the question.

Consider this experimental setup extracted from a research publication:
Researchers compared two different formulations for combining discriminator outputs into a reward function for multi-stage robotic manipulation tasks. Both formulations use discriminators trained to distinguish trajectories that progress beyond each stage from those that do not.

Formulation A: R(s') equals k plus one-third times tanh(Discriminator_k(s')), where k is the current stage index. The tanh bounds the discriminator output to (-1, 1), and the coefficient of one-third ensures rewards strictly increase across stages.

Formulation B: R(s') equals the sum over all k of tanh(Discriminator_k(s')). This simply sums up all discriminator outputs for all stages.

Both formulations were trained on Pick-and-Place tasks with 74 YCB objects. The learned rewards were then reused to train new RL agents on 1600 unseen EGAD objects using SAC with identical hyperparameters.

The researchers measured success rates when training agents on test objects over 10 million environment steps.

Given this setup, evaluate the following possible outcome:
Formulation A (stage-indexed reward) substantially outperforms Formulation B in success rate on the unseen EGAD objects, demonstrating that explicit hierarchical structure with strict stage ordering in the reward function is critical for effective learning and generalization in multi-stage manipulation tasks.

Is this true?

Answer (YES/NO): YES